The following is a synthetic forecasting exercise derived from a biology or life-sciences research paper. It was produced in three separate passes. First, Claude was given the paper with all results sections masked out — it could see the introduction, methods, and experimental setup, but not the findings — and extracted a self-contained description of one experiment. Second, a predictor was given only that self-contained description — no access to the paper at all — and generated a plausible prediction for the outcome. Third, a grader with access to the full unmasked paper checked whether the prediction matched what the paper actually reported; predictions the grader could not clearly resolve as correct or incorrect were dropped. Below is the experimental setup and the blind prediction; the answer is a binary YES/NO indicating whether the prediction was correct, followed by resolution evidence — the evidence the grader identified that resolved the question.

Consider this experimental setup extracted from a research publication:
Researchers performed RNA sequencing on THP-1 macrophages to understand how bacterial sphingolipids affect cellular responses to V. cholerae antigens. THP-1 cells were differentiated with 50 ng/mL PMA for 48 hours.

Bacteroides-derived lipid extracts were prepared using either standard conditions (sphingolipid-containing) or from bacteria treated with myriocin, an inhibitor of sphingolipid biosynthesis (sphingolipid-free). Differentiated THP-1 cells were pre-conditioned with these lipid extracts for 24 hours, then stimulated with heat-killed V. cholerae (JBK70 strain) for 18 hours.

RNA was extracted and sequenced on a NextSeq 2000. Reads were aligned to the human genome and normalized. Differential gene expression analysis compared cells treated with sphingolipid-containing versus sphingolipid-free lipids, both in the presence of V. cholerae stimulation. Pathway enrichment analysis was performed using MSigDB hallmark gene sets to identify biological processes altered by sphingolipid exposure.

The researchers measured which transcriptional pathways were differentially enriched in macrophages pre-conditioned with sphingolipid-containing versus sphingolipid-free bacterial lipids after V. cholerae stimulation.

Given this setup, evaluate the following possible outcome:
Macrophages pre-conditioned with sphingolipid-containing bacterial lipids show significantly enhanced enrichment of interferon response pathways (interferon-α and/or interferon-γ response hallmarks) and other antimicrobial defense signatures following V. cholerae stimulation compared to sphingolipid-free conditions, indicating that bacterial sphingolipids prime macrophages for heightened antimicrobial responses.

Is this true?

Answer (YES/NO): NO